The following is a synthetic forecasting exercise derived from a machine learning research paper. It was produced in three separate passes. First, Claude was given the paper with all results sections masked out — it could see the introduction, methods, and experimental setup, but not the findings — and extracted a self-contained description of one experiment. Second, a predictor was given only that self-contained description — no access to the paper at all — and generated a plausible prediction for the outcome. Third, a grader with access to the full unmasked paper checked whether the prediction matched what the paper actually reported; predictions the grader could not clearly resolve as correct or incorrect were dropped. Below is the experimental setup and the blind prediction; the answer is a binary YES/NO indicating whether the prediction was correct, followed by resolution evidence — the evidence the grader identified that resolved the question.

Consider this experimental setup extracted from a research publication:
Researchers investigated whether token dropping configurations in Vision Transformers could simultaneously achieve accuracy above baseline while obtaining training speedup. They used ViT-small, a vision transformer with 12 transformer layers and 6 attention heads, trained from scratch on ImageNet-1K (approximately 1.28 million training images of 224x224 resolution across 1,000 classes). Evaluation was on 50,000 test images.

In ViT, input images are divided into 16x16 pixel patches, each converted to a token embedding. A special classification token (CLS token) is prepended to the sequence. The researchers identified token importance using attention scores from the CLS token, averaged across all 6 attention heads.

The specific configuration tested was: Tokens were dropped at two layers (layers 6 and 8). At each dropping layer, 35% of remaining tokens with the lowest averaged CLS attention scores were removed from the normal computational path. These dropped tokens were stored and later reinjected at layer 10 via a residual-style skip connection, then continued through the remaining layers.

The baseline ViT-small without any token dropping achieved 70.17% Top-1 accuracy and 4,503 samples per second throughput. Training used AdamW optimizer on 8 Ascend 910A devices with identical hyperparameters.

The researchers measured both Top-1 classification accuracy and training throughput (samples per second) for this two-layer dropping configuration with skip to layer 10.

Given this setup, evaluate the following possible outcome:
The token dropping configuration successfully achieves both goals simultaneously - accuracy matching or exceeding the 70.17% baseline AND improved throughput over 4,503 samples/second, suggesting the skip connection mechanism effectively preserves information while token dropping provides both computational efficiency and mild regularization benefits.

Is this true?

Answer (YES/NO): YES